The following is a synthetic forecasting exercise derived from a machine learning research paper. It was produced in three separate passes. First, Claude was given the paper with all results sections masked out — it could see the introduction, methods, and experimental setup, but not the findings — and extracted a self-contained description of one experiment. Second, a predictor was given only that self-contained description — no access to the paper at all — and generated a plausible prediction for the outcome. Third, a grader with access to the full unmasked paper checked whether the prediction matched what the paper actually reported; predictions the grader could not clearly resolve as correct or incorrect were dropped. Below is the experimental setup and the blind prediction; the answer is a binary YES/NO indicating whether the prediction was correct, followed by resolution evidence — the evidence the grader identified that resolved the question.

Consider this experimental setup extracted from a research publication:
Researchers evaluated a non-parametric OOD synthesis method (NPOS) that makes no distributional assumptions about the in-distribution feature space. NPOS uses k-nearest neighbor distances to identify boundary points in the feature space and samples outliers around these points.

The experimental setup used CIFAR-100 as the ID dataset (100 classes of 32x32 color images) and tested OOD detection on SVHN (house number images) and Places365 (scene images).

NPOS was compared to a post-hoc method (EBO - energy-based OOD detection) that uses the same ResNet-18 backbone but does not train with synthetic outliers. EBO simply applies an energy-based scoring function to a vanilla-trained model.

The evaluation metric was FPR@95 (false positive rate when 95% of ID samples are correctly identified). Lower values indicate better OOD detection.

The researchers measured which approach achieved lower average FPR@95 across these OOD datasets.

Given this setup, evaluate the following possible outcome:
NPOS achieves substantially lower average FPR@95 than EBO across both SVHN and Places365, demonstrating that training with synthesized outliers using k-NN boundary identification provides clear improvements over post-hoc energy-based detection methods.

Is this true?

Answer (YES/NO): NO